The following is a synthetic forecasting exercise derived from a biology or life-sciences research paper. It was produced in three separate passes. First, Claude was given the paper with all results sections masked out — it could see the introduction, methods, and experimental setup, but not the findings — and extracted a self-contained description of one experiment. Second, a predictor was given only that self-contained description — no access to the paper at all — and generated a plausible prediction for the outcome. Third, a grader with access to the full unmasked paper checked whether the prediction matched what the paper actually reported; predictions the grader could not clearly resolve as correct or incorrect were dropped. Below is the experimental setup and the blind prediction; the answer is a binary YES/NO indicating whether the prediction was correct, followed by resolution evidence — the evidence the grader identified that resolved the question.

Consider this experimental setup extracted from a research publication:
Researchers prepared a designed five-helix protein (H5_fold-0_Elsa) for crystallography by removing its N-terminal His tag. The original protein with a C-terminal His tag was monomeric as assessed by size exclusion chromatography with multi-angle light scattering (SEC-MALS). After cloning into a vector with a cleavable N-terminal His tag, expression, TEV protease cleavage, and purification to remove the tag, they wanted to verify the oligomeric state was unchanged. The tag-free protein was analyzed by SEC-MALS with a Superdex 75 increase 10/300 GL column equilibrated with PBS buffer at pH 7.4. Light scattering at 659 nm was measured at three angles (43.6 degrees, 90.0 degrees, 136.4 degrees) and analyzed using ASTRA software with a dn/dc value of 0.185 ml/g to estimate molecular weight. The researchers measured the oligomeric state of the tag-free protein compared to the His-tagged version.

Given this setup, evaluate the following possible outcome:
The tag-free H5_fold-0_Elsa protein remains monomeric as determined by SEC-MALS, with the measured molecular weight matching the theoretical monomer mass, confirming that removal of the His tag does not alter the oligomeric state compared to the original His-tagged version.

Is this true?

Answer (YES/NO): YES